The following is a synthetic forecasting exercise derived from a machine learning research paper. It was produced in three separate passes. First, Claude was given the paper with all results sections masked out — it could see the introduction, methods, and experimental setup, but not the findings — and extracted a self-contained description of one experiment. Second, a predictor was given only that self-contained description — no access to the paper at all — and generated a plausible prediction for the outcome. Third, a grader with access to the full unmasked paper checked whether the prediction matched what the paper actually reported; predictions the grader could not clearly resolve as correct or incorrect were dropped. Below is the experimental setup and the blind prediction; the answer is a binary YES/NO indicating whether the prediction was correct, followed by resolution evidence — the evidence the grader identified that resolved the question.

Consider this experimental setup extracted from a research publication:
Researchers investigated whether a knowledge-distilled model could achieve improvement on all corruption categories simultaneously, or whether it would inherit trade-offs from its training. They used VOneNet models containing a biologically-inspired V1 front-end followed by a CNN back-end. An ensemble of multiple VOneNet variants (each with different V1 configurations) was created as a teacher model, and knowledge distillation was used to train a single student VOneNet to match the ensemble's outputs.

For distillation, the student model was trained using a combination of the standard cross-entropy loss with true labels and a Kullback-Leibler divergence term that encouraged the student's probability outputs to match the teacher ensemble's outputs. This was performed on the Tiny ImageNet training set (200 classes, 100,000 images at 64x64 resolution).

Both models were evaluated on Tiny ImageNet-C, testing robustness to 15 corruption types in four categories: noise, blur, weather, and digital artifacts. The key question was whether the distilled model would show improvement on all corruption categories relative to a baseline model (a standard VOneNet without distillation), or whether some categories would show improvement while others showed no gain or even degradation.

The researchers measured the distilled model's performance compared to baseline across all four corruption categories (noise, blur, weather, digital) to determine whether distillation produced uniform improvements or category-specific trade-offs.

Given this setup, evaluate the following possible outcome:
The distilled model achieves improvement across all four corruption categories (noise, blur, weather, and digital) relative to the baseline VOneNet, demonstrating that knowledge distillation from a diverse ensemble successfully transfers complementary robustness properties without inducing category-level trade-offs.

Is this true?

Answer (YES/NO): YES